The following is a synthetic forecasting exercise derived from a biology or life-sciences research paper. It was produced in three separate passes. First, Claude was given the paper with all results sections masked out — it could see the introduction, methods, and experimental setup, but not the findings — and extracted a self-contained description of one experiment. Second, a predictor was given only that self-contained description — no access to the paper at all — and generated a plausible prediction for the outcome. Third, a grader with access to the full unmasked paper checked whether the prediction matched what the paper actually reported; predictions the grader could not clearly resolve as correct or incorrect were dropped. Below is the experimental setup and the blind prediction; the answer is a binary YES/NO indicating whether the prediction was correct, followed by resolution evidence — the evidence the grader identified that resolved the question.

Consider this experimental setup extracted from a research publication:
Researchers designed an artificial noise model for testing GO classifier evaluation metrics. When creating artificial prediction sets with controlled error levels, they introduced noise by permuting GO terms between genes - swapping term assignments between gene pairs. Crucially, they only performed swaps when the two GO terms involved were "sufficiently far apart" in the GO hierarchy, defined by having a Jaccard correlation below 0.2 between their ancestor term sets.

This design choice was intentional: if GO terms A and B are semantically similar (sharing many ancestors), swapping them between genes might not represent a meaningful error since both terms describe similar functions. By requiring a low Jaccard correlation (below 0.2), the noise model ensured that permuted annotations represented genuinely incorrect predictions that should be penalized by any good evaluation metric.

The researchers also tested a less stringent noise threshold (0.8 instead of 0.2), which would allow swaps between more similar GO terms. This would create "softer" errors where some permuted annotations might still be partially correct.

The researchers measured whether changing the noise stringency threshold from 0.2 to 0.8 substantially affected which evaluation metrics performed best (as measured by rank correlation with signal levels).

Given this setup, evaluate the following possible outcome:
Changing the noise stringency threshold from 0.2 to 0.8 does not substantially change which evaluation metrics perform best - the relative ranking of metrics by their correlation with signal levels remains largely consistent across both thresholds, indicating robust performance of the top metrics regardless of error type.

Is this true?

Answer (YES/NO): YES